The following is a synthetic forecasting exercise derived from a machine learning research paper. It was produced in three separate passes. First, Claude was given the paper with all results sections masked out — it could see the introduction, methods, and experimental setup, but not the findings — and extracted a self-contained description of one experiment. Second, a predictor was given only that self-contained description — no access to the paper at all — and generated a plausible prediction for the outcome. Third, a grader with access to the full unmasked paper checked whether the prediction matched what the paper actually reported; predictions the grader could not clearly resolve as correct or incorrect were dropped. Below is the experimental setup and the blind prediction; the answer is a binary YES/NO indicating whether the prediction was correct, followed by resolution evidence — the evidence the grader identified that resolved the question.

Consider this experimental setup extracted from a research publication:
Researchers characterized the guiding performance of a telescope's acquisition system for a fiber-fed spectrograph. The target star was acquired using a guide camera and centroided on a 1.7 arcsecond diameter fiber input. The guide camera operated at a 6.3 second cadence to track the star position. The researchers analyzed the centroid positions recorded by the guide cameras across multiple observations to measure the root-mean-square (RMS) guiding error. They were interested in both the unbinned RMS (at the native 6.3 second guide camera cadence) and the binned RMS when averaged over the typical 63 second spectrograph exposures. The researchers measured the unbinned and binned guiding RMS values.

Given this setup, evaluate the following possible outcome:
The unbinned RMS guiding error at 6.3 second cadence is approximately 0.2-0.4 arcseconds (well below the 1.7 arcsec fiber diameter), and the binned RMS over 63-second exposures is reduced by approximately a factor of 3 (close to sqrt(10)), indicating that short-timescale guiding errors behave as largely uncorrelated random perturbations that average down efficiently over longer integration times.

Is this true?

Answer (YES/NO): NO